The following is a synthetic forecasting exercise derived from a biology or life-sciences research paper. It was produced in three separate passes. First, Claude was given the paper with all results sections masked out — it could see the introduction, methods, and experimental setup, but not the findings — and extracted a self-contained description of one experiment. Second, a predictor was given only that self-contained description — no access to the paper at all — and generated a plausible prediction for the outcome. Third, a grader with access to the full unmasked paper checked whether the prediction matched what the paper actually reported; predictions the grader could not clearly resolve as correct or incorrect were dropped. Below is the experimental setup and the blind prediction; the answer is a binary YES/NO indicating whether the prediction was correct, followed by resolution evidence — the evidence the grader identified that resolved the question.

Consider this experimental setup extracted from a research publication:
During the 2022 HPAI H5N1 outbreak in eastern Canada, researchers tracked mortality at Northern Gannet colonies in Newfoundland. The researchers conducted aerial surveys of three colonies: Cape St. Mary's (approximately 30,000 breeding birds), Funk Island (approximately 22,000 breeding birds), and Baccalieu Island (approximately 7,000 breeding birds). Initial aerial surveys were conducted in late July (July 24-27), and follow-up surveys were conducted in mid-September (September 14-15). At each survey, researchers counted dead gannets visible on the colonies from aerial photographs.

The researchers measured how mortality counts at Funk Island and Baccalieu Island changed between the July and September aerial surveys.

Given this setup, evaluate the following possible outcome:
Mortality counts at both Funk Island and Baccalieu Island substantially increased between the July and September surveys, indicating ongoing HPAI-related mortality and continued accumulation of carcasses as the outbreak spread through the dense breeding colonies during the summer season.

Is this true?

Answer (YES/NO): YES